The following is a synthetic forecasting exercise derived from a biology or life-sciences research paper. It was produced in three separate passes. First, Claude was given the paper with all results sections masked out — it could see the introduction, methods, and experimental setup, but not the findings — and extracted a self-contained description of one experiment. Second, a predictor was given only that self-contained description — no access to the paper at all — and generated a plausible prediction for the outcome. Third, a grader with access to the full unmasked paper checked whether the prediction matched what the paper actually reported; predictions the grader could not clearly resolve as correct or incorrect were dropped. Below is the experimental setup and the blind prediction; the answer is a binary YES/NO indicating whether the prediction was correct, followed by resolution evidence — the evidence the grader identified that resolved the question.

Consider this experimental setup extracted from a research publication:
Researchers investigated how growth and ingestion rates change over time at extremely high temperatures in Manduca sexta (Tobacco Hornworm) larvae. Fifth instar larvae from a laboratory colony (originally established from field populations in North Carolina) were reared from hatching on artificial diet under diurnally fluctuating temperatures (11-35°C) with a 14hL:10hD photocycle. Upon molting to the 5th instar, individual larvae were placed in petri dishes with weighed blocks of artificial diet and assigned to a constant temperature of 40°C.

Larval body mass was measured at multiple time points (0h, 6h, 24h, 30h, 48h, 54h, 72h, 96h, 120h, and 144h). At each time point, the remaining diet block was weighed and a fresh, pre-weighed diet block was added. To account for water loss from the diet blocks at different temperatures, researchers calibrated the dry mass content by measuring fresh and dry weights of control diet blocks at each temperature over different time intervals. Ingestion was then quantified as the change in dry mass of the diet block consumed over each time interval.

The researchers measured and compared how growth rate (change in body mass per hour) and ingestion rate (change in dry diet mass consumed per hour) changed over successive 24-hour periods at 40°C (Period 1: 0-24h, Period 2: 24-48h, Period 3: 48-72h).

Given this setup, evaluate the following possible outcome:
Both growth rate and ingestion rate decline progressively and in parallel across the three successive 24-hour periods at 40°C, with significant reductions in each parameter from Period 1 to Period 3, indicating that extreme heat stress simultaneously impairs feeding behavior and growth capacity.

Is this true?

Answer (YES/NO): NO